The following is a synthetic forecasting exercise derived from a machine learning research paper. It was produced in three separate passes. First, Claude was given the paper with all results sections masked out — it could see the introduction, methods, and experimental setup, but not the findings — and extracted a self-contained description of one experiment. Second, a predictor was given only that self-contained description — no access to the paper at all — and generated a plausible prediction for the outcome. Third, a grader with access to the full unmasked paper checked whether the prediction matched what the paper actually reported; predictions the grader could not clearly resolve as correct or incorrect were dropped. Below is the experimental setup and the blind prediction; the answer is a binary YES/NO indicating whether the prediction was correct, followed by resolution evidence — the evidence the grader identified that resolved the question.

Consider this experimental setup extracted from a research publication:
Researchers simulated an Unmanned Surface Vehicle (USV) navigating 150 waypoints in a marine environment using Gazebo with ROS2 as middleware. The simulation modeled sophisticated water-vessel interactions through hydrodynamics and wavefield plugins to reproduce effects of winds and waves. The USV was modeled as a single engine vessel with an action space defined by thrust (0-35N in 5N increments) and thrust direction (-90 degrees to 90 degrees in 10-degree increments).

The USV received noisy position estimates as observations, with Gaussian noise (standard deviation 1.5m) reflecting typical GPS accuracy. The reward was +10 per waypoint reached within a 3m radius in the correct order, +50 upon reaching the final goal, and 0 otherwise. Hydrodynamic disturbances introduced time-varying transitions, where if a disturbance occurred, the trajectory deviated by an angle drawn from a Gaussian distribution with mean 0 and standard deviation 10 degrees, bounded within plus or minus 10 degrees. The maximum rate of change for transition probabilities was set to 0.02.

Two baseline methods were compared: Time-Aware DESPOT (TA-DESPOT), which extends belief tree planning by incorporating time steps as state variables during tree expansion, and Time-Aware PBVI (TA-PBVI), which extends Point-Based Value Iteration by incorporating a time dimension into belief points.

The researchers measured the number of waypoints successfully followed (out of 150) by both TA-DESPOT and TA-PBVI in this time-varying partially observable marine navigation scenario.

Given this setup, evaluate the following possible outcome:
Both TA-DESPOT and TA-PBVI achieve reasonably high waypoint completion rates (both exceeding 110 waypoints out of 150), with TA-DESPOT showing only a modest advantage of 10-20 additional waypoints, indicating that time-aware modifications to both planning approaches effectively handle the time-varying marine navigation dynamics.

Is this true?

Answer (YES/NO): NO